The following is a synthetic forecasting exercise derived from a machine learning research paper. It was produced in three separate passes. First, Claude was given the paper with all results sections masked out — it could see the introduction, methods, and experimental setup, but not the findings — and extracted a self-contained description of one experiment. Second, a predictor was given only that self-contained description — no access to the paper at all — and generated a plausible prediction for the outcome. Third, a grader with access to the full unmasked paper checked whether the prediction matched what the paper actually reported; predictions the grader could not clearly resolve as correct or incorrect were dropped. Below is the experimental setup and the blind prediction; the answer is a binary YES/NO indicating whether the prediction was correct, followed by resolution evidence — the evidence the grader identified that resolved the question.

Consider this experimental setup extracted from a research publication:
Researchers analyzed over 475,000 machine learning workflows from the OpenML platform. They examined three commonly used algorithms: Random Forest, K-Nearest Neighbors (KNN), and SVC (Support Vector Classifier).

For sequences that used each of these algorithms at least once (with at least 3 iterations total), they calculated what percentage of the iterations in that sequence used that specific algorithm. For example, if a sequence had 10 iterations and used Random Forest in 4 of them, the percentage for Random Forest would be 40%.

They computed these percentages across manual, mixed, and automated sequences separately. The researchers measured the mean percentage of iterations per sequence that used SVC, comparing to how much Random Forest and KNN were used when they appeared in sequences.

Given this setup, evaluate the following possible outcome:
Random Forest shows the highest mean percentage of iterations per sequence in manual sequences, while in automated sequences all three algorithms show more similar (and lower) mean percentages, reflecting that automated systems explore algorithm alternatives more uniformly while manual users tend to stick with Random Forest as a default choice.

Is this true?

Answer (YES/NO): NO